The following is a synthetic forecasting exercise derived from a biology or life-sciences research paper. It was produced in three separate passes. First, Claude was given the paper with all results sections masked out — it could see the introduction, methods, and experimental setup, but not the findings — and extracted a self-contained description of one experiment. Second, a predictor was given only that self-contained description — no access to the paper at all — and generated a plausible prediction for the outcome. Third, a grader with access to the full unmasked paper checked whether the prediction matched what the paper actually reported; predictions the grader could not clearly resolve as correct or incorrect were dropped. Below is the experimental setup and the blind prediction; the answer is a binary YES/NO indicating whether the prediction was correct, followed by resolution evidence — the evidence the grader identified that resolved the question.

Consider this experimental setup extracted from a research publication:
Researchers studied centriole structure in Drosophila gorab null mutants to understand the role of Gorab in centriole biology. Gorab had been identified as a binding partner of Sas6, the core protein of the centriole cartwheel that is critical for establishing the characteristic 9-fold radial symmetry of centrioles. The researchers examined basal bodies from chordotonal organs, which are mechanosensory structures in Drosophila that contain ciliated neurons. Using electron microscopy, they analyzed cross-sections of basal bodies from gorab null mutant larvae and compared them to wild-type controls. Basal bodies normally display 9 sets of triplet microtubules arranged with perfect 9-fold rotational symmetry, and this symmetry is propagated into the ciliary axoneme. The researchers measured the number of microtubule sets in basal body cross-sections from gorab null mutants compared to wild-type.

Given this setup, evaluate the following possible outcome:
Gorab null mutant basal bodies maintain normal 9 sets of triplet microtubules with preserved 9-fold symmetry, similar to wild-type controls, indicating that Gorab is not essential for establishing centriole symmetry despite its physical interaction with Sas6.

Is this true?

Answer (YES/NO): NO